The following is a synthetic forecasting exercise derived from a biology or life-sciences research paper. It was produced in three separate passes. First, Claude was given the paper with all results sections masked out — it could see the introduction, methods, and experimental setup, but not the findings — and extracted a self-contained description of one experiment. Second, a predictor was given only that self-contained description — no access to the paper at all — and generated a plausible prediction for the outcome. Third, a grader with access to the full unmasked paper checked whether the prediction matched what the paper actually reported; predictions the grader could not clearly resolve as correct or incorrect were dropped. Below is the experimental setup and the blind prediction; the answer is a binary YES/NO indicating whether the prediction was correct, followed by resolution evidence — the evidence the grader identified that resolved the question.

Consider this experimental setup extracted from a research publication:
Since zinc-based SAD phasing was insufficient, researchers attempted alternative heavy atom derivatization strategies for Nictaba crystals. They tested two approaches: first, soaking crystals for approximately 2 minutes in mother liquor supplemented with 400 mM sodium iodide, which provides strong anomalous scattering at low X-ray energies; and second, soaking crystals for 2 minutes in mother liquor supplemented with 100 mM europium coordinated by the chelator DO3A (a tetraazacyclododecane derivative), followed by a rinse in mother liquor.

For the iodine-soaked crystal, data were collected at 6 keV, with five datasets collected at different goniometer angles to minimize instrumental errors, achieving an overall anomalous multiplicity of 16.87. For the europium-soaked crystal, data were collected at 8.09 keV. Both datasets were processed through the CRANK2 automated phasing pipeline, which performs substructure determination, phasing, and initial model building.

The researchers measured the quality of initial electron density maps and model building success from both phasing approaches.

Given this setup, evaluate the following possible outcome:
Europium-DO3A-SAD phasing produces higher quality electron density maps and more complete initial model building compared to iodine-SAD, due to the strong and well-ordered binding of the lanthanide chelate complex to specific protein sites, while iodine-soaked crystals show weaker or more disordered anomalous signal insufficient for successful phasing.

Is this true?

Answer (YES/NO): NO